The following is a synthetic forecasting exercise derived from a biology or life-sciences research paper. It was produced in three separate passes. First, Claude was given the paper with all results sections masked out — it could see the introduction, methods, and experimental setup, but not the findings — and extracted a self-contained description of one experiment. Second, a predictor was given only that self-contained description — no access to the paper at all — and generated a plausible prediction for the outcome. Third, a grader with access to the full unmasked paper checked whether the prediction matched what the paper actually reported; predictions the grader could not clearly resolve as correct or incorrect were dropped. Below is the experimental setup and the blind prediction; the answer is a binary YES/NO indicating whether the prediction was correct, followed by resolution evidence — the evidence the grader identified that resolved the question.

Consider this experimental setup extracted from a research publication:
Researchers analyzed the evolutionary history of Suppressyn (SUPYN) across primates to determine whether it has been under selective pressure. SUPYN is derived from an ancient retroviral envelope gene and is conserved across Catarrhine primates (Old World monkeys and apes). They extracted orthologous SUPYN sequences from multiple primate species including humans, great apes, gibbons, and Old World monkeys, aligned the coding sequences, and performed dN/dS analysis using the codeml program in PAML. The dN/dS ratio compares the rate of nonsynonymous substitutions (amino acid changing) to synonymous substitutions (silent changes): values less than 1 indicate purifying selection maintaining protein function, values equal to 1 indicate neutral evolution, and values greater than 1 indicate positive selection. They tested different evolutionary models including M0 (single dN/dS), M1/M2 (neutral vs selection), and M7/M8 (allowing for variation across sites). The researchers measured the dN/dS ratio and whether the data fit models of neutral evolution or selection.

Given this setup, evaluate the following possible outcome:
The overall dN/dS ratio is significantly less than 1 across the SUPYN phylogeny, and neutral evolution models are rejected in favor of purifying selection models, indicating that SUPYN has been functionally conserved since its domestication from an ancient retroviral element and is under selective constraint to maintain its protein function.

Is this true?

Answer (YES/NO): NO